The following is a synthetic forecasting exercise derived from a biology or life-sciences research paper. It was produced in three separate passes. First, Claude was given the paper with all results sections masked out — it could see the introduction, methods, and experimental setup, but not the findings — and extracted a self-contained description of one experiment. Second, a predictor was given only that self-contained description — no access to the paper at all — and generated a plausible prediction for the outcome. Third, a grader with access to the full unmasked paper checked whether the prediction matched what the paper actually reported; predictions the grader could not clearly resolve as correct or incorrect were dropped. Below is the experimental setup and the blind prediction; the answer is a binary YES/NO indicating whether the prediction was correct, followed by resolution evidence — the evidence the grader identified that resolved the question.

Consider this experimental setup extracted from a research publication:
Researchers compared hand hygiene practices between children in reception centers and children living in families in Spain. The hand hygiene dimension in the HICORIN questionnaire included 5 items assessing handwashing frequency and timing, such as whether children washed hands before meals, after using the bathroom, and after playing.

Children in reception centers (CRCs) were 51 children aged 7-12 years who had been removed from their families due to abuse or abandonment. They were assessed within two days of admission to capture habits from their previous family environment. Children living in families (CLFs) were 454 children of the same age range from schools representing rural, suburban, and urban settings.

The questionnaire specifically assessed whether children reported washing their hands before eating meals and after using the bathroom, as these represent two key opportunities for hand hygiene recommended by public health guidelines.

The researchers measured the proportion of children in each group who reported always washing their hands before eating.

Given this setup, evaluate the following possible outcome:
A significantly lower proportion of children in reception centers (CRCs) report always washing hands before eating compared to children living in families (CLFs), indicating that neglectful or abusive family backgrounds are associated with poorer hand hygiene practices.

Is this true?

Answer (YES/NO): YES